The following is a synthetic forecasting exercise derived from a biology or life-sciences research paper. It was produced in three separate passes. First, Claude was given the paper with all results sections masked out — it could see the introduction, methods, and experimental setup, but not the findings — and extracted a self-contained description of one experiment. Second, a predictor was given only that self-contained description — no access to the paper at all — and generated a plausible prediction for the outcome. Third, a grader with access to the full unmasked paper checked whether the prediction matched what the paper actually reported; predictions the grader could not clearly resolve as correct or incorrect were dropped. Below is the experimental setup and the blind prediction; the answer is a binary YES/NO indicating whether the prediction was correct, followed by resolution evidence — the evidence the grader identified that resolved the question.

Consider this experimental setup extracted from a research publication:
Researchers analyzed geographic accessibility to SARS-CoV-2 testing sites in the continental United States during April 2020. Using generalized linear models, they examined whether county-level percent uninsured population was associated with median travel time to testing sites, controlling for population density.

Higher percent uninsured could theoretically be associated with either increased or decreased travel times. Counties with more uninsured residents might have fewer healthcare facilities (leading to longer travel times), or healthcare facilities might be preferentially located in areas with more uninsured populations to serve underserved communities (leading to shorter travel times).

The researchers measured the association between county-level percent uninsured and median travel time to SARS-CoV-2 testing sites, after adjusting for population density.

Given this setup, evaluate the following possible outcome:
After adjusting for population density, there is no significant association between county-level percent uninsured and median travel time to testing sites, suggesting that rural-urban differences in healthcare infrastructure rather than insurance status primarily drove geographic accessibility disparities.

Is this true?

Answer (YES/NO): NO